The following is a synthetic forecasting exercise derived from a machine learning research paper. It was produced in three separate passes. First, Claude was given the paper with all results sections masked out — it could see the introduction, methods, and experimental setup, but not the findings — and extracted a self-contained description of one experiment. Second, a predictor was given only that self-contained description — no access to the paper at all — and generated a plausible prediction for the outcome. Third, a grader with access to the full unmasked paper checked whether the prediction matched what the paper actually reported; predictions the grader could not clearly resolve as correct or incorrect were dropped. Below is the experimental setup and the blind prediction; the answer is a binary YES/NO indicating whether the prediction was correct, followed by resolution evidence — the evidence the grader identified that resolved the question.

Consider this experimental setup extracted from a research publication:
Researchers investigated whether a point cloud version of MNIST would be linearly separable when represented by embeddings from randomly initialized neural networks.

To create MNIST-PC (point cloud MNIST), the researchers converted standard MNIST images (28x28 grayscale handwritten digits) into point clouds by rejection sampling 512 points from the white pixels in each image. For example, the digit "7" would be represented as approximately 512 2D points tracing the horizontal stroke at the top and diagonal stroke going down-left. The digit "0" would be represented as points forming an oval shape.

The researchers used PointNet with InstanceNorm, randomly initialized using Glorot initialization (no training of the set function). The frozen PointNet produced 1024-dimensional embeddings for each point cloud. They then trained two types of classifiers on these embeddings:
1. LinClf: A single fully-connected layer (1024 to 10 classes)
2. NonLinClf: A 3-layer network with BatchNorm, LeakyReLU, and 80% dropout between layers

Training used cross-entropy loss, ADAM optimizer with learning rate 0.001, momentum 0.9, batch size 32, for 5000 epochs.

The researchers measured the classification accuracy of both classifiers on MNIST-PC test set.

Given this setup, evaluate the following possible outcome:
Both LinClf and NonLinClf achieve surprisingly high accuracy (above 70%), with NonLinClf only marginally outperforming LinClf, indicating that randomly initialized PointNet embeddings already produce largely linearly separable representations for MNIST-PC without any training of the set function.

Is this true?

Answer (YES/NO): YES